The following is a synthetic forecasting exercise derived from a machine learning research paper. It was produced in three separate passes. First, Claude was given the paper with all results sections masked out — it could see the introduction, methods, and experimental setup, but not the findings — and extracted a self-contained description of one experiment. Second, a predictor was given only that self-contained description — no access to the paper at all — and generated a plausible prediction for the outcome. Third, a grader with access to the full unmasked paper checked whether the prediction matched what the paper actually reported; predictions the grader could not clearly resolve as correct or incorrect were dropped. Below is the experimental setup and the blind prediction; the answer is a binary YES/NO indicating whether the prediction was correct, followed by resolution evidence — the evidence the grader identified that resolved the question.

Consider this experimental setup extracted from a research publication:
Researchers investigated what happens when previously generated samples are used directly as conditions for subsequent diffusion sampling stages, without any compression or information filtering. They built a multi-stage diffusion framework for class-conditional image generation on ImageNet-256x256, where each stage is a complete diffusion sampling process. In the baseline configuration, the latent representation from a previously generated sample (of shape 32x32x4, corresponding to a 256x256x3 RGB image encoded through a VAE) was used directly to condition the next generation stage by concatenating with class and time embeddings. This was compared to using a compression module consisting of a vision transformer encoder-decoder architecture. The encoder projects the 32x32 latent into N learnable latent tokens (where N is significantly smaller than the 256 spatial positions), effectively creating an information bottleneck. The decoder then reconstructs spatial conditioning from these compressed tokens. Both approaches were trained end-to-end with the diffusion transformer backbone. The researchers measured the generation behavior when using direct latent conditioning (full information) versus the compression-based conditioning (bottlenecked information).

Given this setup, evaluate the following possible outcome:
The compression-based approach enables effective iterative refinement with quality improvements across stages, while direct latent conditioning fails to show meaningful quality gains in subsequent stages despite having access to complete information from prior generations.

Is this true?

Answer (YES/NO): YES